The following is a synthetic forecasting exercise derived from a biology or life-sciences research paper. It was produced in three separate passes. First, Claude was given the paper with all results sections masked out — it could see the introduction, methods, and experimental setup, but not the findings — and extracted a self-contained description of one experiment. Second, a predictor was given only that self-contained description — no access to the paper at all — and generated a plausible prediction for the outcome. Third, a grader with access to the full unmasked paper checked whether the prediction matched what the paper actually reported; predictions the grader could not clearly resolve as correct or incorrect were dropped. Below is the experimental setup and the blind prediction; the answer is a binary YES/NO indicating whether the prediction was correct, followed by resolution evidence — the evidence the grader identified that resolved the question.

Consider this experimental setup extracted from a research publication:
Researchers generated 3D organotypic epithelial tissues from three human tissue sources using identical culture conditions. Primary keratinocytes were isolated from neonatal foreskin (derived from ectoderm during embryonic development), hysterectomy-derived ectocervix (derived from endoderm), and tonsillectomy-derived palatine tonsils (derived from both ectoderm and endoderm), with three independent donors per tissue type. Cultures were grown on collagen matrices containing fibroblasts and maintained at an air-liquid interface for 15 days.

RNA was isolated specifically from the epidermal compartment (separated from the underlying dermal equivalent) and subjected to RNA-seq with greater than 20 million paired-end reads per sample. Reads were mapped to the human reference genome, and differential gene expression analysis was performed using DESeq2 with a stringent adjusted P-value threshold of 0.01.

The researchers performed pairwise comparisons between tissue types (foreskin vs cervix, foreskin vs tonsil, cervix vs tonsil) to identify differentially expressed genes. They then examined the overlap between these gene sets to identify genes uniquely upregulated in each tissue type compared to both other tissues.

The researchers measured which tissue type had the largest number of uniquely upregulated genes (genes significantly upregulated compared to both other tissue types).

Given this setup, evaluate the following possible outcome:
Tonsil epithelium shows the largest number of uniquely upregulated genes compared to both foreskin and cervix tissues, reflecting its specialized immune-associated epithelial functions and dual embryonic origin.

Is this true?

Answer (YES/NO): YES